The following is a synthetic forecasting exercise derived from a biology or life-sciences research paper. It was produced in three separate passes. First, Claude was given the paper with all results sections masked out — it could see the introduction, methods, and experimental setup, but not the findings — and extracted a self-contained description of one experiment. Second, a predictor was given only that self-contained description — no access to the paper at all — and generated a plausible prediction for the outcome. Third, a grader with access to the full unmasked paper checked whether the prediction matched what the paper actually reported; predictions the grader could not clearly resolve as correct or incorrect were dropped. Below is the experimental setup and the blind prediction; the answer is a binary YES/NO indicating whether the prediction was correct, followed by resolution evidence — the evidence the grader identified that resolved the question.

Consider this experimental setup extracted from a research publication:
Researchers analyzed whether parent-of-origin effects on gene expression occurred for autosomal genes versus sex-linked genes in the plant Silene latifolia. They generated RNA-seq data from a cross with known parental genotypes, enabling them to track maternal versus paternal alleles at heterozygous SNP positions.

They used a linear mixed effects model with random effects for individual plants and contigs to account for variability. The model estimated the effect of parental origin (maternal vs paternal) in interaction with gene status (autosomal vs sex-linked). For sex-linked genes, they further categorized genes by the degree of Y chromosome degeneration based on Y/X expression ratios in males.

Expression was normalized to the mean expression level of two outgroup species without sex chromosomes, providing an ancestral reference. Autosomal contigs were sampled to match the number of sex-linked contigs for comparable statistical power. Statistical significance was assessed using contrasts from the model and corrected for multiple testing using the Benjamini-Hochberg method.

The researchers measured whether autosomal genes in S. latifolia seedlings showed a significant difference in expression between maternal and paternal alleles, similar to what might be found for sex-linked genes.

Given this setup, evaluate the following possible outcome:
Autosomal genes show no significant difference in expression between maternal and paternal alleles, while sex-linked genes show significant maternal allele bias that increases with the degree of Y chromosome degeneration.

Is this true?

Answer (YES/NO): YES